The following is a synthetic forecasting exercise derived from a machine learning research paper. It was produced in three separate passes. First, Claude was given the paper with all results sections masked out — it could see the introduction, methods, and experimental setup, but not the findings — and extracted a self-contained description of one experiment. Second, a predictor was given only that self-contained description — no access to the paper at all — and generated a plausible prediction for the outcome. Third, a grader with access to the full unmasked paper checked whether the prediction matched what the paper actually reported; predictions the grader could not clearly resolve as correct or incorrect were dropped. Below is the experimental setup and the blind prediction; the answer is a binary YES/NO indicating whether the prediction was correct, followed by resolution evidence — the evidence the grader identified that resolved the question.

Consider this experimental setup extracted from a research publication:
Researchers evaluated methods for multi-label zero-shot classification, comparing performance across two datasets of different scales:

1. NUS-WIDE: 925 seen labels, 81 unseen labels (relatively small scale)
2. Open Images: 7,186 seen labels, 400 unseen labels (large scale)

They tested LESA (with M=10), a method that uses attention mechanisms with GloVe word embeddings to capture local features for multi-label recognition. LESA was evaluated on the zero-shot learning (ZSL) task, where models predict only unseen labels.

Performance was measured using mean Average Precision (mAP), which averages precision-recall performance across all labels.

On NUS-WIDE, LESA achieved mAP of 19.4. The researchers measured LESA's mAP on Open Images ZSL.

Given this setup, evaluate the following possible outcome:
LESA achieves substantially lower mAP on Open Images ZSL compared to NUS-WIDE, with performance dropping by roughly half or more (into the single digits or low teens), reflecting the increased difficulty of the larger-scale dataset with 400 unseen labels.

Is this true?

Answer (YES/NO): NO